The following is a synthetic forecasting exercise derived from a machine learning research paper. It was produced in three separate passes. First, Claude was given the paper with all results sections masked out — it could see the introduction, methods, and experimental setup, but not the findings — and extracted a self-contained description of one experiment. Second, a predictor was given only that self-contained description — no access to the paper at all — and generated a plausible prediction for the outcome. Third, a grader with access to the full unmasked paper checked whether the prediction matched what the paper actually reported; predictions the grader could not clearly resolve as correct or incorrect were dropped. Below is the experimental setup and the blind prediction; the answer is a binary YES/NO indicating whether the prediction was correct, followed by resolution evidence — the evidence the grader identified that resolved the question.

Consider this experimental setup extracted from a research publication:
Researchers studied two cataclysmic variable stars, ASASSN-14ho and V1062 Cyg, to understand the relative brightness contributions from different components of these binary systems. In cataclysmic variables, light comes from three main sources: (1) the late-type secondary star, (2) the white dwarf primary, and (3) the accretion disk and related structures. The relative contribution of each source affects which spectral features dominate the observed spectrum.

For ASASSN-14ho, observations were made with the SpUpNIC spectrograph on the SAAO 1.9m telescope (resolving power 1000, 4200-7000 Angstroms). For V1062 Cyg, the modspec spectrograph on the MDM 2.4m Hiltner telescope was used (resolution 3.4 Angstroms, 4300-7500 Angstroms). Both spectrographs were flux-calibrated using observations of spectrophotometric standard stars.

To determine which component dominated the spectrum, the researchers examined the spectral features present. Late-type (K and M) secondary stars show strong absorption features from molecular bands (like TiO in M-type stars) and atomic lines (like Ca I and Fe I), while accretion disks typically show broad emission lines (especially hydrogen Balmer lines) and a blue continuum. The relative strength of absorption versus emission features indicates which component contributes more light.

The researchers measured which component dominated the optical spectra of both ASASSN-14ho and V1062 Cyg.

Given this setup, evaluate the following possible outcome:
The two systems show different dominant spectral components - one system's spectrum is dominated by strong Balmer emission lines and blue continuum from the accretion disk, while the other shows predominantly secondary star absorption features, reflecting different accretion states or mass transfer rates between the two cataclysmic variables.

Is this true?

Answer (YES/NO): NO